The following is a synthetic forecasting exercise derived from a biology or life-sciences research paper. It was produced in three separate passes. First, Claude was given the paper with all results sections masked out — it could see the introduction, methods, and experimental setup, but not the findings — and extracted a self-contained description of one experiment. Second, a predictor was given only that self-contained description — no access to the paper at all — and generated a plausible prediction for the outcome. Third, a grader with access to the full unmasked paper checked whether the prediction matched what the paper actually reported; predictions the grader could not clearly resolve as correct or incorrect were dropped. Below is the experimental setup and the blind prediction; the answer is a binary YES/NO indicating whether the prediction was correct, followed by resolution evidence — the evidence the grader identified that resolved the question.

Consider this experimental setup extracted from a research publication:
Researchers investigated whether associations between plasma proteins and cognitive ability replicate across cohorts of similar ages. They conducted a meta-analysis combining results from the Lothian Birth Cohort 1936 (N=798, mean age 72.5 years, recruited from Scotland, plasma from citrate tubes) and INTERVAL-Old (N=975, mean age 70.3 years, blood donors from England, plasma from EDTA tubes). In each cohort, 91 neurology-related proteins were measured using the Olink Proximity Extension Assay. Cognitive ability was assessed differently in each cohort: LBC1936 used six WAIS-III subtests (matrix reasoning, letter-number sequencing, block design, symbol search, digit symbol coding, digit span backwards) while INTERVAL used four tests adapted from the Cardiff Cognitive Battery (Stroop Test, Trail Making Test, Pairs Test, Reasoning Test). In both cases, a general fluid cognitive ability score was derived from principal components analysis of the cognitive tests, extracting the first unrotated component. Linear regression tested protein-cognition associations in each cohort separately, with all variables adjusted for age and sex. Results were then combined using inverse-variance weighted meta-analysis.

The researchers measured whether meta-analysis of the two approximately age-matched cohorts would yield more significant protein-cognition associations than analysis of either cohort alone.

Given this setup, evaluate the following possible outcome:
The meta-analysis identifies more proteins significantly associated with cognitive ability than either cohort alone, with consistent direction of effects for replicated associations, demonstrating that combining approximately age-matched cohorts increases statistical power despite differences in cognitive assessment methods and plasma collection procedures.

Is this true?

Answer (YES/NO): NO